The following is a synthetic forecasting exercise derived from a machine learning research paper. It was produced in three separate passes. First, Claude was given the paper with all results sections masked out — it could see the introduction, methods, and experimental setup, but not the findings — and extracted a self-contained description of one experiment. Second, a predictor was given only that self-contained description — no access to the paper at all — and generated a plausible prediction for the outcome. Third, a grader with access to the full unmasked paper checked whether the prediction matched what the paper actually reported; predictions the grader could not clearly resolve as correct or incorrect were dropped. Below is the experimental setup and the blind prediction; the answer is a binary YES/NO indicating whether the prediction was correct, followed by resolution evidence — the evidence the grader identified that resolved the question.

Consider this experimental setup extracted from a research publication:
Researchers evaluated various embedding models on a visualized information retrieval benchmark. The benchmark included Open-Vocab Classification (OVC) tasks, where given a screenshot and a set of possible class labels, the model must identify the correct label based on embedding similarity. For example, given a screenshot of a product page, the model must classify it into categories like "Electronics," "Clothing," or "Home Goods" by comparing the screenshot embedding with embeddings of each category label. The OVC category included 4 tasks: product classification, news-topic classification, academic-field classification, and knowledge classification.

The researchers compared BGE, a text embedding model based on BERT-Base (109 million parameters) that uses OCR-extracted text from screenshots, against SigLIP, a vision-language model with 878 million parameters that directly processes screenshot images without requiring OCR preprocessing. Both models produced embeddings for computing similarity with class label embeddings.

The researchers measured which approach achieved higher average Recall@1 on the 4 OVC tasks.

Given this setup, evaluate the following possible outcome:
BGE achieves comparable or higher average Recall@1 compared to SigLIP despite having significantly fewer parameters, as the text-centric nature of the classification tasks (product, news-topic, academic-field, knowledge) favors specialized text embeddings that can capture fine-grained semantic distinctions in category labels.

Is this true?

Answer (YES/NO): YES